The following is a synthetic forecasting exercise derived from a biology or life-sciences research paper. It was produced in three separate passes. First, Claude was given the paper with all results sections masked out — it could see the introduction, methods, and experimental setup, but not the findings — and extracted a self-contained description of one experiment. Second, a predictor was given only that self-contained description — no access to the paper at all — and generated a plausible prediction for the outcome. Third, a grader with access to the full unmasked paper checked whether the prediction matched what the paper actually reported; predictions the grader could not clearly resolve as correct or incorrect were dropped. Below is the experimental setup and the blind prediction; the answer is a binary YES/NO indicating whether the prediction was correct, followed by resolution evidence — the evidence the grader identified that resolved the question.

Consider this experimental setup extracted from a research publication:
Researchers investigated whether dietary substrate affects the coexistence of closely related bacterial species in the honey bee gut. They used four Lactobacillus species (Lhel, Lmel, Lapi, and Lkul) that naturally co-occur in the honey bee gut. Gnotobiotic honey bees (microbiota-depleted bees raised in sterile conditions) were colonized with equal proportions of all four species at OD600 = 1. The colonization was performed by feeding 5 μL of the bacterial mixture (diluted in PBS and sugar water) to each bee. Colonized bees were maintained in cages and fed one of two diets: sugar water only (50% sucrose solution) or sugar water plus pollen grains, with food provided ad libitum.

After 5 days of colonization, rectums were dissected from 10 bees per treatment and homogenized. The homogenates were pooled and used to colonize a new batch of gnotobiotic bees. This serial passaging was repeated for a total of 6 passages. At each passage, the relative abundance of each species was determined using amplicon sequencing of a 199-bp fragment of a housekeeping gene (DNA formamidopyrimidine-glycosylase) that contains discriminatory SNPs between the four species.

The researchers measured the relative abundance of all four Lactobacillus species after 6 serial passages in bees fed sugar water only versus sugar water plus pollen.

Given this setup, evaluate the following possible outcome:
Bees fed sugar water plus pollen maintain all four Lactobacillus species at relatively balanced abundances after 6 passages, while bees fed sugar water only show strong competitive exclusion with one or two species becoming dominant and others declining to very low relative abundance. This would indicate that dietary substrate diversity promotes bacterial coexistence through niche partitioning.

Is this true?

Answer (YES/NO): YES